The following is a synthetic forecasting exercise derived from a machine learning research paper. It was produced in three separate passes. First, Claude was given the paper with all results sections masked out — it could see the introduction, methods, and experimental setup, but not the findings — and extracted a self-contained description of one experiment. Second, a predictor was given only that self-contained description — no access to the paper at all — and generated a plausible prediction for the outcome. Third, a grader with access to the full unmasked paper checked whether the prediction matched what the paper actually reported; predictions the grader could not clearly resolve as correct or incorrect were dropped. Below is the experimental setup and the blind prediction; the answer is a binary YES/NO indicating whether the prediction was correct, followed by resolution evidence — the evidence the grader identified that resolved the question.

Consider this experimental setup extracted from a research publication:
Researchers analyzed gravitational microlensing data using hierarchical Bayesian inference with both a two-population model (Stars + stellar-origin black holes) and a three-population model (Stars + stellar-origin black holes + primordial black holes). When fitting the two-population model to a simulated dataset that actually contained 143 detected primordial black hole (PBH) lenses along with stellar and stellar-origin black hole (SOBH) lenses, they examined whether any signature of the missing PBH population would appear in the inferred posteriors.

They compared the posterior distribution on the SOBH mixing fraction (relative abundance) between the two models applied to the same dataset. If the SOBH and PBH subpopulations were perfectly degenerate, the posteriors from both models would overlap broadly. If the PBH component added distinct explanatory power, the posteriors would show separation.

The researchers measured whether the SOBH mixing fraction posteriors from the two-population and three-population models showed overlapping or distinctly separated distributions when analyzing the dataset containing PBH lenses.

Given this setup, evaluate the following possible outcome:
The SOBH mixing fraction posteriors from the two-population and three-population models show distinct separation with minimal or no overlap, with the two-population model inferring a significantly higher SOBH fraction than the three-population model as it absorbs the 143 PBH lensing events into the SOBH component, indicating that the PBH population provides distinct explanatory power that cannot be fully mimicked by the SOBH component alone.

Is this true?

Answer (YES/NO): YES